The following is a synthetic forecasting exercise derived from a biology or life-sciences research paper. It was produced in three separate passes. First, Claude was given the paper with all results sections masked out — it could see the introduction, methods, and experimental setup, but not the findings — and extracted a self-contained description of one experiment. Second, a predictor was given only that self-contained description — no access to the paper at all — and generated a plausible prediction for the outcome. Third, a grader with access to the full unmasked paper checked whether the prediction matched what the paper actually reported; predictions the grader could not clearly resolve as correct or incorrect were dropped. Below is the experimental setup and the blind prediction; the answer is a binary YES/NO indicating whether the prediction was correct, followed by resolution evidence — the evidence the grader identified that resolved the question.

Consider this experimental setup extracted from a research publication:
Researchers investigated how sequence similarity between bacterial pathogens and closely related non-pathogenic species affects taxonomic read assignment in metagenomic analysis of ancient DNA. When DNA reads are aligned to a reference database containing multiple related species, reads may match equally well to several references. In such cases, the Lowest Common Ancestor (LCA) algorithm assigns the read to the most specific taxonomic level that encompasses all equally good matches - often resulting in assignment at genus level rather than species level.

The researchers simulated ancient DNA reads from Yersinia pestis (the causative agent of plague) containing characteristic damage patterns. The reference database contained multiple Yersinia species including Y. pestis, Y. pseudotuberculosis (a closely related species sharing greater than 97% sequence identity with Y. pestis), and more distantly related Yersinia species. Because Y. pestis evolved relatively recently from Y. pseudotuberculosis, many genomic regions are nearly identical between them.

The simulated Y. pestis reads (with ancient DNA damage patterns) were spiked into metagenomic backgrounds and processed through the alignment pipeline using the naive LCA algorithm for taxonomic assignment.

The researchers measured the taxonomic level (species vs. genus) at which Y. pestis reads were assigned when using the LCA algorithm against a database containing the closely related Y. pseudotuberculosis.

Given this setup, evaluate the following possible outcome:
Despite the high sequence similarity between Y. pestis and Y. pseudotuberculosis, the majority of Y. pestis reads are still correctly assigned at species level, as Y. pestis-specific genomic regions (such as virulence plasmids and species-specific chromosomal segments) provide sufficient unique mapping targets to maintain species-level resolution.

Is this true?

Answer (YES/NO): NO